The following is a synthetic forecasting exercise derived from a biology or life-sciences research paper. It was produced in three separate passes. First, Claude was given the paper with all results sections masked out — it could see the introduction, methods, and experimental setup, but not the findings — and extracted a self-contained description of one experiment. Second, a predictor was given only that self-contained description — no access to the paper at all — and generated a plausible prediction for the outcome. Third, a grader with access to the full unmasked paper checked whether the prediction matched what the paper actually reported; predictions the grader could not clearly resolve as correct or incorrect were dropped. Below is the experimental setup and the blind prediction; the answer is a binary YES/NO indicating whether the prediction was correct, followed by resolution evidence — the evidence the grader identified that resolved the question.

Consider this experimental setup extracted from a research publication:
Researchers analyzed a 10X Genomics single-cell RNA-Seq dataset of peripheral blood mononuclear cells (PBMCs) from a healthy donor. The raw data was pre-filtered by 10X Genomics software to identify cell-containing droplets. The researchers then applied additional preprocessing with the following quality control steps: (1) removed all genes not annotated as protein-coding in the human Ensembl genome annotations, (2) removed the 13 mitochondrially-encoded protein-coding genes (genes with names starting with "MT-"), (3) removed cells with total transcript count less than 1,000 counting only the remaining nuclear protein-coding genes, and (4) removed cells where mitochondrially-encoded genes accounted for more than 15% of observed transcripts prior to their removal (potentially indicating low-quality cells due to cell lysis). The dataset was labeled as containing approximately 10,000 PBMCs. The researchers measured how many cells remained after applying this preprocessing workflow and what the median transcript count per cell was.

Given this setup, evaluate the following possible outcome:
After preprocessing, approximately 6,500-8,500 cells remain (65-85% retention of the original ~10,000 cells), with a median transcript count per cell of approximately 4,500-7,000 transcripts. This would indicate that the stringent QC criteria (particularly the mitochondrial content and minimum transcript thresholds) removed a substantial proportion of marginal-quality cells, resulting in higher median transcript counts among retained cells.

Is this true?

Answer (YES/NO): NO